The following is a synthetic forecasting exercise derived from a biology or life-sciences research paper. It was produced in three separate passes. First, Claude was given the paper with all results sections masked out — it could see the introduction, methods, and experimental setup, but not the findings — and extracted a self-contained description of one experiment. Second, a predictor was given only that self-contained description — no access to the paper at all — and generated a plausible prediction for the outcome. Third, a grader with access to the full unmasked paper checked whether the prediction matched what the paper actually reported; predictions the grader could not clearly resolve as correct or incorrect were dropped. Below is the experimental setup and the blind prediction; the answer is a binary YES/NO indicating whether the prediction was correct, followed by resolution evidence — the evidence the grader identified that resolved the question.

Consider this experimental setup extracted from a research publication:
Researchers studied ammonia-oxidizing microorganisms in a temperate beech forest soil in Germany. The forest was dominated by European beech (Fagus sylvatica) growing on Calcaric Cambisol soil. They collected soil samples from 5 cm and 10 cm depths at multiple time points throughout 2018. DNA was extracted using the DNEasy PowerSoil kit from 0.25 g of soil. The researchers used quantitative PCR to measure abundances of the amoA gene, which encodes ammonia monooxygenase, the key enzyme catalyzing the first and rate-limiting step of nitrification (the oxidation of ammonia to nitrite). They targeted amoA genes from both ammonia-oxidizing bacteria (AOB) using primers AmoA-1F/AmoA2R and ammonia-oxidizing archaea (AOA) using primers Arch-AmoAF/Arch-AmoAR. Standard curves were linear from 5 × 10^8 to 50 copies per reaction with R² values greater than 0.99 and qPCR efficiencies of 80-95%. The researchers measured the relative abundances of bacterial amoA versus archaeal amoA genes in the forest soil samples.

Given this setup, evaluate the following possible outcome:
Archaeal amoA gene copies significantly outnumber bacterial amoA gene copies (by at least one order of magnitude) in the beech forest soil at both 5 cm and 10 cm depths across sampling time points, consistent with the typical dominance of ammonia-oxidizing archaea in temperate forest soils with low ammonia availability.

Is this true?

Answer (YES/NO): NO